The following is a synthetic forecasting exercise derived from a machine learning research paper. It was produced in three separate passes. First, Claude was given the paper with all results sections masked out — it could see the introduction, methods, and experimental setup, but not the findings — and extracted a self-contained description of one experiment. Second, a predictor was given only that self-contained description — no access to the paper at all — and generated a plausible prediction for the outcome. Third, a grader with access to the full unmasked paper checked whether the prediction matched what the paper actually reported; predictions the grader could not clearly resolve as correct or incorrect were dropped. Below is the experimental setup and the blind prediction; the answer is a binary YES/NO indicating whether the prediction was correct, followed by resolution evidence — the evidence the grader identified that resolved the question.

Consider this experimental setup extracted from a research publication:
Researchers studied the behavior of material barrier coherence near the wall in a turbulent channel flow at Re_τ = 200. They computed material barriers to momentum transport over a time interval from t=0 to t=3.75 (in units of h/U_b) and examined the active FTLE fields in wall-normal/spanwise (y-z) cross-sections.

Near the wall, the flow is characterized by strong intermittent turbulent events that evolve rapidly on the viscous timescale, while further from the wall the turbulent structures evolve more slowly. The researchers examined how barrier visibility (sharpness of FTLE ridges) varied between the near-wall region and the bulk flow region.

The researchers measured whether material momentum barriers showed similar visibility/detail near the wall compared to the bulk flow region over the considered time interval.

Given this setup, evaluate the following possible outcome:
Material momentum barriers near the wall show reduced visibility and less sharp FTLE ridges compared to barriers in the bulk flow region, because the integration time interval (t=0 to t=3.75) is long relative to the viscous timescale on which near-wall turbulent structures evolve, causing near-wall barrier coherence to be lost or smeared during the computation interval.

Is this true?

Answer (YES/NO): YES